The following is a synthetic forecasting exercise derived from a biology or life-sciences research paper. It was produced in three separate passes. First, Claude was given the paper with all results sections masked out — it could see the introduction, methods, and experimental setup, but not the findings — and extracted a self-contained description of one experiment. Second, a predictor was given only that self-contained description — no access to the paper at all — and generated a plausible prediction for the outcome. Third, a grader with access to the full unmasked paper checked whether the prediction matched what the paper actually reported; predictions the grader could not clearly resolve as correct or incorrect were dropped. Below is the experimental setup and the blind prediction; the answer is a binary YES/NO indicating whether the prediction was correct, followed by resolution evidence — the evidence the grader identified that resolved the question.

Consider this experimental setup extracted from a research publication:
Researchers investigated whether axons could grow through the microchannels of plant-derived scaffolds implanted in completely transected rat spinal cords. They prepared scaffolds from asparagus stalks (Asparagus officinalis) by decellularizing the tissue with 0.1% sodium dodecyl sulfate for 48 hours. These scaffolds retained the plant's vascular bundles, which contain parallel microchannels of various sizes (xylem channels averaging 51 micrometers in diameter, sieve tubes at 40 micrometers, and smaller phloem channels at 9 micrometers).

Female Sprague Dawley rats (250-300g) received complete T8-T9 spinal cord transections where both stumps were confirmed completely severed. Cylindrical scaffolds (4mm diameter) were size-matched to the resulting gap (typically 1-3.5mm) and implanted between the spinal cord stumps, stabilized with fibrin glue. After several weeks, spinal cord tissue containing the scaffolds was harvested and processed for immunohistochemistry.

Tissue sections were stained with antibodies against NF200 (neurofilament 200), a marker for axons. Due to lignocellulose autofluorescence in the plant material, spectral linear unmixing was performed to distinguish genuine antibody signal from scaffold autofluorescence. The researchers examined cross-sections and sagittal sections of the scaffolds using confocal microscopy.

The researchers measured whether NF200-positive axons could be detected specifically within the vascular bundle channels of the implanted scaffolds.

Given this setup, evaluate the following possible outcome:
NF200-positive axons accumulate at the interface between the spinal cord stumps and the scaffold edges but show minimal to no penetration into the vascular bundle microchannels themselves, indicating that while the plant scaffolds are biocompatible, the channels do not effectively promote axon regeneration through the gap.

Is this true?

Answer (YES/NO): NO